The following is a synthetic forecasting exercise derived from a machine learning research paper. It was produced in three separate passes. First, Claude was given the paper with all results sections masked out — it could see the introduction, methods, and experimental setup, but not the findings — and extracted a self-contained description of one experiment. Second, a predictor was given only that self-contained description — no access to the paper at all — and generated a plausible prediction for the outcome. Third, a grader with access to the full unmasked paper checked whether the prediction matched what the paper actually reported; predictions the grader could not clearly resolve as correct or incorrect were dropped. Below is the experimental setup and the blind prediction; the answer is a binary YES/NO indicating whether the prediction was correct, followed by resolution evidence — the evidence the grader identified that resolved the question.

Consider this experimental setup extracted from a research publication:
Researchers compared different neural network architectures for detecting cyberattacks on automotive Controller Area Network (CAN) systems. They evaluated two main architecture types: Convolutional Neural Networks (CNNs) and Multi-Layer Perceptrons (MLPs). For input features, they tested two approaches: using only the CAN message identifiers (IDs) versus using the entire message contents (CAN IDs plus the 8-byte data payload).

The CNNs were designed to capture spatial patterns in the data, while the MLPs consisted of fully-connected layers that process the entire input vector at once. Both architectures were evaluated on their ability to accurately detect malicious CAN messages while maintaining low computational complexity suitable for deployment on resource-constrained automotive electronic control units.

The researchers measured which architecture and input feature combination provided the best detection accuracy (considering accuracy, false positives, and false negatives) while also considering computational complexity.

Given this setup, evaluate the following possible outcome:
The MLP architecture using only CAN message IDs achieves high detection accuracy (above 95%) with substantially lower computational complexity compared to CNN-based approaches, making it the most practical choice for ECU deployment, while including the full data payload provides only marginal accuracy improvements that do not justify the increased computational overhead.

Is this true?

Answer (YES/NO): NO